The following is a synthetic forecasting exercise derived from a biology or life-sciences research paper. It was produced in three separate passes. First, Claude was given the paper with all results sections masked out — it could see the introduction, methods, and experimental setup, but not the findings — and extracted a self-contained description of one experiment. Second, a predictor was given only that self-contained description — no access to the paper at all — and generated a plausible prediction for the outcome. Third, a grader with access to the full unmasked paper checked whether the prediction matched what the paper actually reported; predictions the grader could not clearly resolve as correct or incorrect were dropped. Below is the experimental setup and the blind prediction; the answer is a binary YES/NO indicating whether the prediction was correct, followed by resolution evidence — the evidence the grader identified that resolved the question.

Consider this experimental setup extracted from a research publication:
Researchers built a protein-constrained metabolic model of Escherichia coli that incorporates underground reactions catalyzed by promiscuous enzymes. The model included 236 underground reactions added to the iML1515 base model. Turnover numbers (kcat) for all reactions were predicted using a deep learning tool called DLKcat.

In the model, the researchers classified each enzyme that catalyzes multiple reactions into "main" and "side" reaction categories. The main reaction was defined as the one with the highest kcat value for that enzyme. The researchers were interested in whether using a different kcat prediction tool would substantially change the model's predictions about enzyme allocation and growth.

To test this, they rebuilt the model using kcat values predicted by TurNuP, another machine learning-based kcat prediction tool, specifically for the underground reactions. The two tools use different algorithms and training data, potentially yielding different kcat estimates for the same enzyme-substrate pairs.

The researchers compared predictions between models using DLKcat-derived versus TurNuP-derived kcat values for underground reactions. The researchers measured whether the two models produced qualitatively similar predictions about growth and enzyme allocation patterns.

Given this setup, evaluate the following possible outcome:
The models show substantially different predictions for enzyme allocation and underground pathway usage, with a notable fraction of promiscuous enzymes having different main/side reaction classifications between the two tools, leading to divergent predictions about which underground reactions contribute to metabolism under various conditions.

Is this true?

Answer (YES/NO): NO